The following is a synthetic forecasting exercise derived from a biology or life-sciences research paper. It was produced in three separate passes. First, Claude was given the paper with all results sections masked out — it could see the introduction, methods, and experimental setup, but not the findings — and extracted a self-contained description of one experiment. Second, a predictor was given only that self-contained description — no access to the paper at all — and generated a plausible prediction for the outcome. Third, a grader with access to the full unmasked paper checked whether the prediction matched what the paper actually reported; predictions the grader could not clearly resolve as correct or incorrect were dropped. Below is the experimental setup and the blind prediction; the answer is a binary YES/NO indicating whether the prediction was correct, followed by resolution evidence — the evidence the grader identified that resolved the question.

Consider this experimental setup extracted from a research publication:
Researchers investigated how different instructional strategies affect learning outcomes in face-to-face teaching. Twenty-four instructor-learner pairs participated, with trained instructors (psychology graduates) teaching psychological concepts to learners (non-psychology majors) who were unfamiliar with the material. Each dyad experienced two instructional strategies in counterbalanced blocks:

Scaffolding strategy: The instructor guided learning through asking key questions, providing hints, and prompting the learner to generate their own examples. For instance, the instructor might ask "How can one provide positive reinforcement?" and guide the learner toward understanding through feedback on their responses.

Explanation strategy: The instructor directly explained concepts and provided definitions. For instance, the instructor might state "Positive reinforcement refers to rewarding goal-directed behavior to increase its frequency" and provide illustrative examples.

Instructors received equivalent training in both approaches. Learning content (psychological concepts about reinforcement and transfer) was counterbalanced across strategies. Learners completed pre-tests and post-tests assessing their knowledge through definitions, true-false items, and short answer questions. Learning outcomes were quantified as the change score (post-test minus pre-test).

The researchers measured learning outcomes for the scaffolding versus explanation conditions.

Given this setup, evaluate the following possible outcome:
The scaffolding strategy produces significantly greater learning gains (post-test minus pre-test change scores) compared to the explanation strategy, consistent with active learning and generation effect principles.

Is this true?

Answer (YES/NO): YES